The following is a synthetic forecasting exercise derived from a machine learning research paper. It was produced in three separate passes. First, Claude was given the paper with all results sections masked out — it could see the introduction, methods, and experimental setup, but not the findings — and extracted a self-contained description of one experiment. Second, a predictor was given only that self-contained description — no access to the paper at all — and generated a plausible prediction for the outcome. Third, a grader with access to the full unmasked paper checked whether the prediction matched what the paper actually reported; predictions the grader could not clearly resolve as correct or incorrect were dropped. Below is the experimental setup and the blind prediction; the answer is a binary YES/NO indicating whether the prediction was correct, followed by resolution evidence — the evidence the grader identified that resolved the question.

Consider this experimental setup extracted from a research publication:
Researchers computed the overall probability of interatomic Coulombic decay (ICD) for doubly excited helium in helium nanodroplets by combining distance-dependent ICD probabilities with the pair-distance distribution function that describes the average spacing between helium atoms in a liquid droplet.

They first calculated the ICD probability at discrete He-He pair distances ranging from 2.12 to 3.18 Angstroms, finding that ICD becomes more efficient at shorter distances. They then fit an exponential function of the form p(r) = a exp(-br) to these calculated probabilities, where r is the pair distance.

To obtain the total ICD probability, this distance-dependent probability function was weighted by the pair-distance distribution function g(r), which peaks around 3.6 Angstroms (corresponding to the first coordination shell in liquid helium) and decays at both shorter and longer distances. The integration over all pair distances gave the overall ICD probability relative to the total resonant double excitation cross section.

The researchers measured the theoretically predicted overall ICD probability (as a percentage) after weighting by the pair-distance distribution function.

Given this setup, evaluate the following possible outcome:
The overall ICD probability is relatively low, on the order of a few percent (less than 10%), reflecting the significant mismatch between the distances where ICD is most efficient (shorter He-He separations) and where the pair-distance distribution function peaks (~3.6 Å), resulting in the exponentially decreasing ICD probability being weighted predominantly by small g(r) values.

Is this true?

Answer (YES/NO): YES